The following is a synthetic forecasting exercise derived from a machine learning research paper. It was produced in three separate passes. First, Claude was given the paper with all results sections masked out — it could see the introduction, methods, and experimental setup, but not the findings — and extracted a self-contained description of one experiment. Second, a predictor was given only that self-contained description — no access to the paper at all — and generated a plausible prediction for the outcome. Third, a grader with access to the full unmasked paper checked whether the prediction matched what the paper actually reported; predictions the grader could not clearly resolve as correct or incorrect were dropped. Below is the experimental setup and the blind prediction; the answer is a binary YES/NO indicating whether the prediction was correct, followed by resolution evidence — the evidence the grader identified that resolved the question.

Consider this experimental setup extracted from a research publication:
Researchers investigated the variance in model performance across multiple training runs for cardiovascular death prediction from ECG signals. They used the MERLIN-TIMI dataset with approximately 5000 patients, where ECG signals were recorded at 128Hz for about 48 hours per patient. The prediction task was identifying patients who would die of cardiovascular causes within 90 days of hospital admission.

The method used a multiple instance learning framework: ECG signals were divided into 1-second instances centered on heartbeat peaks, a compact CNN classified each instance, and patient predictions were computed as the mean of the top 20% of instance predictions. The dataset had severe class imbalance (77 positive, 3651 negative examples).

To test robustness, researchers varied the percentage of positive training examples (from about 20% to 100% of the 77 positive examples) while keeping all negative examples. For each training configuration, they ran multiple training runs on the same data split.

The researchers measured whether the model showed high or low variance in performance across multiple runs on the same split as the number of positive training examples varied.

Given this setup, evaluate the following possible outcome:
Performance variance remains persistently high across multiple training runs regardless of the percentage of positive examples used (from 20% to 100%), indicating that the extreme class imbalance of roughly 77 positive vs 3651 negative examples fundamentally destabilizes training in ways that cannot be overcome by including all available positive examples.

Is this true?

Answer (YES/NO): NO